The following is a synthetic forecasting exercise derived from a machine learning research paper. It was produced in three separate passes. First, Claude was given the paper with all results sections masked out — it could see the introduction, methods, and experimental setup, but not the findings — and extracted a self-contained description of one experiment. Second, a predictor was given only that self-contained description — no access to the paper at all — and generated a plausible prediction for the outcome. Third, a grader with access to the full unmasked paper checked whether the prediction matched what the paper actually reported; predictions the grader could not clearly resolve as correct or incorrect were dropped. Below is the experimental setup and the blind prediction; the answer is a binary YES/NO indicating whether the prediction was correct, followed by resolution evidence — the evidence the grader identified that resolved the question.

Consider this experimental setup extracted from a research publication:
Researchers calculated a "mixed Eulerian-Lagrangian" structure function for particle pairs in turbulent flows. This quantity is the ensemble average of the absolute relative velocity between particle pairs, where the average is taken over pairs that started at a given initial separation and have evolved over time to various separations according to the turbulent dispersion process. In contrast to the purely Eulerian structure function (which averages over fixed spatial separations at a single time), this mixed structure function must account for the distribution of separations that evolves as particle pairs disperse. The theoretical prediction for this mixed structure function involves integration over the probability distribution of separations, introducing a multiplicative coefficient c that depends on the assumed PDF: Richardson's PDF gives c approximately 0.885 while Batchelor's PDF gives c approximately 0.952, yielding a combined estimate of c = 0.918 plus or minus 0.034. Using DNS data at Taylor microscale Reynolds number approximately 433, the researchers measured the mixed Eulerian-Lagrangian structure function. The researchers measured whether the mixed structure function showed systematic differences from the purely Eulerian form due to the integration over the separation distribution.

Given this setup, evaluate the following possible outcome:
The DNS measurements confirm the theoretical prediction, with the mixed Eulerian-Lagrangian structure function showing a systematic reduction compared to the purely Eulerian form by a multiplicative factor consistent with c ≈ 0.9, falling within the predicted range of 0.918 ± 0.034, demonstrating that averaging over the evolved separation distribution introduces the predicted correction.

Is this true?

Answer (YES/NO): YES